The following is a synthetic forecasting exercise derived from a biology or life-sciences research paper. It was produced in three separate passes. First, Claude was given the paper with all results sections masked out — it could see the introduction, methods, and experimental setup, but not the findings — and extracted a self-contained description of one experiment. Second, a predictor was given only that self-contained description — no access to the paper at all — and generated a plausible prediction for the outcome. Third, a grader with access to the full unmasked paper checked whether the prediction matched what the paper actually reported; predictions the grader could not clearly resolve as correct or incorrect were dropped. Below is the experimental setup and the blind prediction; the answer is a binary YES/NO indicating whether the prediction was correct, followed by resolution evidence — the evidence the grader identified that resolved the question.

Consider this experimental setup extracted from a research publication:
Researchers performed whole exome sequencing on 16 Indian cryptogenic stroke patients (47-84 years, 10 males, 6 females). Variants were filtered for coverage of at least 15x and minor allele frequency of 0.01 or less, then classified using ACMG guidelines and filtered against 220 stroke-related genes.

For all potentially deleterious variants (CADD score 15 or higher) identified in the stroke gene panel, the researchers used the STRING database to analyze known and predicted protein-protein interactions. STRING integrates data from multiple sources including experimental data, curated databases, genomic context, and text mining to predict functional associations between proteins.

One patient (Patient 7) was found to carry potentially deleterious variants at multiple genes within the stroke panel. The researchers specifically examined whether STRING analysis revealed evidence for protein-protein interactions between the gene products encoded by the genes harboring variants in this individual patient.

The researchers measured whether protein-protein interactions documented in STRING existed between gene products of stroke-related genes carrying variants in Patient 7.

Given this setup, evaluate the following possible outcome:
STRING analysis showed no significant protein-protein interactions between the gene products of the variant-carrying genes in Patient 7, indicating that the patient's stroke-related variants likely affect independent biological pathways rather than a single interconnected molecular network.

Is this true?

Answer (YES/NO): NO